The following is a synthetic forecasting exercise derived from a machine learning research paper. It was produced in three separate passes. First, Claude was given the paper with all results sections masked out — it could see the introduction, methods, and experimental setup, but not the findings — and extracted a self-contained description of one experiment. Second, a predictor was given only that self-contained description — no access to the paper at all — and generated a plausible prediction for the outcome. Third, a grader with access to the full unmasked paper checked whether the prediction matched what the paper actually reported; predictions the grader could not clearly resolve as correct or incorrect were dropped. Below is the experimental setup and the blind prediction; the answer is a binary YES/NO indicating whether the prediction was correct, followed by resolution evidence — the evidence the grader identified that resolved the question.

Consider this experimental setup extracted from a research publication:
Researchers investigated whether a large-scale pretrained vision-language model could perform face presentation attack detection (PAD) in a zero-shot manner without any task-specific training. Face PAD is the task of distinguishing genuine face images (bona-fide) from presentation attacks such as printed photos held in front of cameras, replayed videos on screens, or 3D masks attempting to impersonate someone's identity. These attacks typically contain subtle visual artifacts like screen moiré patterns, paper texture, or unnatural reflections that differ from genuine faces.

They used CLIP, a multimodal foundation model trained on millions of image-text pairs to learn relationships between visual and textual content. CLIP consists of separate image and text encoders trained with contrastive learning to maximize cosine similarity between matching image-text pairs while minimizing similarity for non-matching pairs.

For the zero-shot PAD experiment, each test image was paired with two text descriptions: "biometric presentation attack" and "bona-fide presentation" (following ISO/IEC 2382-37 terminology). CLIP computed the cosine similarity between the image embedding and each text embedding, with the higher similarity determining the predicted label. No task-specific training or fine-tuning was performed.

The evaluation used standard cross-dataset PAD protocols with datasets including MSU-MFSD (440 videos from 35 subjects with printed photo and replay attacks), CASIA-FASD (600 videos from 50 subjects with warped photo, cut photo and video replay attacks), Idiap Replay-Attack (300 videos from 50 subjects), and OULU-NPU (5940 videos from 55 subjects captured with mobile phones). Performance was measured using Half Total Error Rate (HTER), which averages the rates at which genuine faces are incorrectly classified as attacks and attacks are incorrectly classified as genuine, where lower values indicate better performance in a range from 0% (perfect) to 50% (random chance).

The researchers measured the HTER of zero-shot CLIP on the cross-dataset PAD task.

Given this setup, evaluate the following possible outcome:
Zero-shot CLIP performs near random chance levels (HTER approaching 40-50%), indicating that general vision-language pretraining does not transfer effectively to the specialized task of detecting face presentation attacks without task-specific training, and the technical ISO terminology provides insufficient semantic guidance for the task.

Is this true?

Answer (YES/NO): YES